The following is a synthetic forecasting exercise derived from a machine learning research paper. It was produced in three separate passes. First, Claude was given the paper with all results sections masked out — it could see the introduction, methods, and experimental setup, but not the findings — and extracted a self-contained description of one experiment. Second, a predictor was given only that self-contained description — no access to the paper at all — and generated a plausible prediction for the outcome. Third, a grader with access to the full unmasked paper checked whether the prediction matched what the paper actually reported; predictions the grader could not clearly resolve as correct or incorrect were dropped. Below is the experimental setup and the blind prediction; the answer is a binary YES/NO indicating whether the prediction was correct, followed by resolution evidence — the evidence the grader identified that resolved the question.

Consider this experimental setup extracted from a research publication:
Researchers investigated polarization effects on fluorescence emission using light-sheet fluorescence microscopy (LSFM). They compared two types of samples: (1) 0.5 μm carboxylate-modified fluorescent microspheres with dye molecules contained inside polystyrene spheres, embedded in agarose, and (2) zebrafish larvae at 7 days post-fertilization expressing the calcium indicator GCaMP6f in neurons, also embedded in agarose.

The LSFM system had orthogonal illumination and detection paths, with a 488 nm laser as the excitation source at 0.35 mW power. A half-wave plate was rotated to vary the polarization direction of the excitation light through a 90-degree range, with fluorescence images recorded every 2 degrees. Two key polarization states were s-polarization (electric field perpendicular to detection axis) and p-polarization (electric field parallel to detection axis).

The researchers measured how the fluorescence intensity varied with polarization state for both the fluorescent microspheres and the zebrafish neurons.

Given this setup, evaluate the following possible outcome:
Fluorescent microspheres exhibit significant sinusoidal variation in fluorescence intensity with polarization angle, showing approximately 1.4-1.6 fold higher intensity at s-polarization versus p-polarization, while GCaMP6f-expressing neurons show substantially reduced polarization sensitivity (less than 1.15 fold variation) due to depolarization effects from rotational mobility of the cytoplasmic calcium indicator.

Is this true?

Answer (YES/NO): NO